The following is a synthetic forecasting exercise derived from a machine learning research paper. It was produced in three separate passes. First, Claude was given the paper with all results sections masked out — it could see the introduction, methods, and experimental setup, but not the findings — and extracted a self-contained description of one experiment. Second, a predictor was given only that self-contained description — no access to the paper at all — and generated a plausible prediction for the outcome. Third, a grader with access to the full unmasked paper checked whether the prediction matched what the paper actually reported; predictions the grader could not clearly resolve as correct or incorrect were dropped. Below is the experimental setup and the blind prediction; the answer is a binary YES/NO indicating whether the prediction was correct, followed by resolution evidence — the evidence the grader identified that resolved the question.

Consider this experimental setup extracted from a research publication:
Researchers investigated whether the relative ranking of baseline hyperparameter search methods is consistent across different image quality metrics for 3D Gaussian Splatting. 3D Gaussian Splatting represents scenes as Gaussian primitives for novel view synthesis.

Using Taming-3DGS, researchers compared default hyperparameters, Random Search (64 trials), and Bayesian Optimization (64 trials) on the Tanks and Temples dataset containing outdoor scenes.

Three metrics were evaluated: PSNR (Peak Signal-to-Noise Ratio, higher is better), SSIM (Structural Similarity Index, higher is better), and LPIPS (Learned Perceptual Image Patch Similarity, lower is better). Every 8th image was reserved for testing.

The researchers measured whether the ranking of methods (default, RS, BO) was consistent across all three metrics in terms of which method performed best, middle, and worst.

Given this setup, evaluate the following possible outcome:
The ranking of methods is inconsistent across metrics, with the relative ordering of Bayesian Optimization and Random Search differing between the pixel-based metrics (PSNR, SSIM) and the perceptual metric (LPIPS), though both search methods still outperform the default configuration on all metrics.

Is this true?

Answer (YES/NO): NO